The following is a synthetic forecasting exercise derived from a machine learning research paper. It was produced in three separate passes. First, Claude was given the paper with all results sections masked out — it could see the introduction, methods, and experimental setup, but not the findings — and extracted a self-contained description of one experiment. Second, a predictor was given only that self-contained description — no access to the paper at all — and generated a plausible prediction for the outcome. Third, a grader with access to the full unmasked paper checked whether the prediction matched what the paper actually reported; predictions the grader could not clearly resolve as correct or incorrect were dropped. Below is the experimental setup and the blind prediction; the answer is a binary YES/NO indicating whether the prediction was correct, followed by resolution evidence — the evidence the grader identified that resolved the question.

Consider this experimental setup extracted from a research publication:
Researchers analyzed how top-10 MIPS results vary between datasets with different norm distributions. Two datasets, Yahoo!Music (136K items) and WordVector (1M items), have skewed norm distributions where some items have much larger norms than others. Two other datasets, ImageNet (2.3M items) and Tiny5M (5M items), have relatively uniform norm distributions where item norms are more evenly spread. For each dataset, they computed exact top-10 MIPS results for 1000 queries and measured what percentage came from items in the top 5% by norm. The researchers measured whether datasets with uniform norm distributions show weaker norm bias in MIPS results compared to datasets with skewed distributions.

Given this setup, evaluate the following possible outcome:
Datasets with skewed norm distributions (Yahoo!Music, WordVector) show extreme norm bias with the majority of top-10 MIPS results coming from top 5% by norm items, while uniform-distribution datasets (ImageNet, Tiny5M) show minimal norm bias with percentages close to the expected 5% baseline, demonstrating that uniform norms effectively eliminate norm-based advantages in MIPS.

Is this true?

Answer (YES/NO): NO